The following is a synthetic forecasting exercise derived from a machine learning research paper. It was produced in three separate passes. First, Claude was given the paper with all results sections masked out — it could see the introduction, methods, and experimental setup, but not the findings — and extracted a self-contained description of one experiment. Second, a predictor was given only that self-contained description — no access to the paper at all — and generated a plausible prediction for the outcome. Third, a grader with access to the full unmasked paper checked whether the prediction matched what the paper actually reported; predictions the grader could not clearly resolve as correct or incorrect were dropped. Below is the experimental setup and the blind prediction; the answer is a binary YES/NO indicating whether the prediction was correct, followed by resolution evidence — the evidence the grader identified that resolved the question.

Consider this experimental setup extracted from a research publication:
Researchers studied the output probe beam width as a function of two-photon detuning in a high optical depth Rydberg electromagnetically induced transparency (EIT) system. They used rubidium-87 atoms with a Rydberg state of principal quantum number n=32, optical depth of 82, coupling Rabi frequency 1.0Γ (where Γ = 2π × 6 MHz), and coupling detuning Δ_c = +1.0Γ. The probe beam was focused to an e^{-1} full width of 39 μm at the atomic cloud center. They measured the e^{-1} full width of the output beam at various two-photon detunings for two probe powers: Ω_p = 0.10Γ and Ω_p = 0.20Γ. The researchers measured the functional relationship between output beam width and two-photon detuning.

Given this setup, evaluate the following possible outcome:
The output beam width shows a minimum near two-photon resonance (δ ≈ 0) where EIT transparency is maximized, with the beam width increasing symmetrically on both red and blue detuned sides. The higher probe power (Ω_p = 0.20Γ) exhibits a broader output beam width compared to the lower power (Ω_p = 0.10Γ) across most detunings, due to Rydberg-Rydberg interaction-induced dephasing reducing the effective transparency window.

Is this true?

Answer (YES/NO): NO